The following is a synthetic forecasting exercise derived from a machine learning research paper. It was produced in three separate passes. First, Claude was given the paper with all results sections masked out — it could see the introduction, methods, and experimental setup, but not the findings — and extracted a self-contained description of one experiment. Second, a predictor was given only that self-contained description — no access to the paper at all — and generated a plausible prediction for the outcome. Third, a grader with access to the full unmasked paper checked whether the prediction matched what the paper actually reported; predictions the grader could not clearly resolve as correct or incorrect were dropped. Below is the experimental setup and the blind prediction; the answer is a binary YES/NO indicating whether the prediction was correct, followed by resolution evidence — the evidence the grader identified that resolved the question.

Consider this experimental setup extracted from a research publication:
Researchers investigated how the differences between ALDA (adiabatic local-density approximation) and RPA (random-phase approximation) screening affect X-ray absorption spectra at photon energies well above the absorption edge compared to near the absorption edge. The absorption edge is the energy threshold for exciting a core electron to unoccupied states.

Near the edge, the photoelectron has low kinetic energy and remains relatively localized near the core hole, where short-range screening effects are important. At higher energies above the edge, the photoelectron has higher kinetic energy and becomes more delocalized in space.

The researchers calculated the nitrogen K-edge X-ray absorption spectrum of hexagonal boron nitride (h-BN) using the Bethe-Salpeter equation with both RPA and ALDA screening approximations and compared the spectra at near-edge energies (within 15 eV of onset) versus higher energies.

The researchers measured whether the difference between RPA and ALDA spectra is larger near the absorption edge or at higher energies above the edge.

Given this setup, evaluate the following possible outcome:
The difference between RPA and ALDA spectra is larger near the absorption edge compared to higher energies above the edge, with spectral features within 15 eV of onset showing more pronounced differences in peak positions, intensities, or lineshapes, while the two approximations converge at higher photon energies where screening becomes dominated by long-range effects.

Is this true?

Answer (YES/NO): YES